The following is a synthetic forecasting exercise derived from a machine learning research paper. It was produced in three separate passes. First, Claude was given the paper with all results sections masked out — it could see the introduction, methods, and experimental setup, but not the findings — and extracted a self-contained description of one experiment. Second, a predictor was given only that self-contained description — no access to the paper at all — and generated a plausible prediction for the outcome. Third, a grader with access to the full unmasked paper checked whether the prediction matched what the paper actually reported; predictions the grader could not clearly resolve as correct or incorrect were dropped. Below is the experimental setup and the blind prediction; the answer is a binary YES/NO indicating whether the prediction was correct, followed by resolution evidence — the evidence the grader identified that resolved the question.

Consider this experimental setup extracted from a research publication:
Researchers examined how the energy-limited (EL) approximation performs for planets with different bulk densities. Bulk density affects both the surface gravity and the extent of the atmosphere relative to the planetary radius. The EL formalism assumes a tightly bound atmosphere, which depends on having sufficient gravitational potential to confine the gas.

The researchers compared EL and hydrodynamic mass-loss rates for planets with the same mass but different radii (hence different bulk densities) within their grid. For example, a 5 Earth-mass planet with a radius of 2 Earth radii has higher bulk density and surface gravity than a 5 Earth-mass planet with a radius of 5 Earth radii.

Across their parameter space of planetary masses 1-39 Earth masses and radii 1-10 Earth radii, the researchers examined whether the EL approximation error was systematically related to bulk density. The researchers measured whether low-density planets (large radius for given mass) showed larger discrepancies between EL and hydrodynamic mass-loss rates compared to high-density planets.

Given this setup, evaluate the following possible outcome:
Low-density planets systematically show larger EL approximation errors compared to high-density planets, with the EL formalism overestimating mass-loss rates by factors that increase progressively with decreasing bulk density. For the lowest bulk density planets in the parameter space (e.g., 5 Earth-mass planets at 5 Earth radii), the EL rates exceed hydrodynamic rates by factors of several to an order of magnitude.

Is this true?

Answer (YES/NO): NO